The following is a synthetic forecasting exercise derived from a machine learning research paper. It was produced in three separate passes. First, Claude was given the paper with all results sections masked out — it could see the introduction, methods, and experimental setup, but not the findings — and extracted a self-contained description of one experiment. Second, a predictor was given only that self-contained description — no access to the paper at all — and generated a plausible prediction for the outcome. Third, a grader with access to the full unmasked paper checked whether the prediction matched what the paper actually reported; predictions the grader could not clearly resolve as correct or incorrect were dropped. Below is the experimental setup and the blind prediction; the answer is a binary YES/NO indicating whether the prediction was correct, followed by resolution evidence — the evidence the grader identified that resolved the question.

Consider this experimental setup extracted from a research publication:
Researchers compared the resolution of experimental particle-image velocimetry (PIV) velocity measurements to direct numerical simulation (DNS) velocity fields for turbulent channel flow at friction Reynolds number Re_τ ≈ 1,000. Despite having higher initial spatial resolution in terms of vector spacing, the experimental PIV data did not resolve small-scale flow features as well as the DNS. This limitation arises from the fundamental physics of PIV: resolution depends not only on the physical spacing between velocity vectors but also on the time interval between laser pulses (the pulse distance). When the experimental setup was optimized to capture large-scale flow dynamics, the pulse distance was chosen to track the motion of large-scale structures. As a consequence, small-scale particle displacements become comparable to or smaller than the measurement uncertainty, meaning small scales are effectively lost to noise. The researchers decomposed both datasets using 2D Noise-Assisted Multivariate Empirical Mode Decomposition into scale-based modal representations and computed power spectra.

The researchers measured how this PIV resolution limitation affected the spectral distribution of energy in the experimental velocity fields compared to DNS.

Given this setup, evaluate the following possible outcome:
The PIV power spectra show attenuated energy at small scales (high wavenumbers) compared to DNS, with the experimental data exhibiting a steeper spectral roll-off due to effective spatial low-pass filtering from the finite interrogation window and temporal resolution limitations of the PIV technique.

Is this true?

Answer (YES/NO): NO